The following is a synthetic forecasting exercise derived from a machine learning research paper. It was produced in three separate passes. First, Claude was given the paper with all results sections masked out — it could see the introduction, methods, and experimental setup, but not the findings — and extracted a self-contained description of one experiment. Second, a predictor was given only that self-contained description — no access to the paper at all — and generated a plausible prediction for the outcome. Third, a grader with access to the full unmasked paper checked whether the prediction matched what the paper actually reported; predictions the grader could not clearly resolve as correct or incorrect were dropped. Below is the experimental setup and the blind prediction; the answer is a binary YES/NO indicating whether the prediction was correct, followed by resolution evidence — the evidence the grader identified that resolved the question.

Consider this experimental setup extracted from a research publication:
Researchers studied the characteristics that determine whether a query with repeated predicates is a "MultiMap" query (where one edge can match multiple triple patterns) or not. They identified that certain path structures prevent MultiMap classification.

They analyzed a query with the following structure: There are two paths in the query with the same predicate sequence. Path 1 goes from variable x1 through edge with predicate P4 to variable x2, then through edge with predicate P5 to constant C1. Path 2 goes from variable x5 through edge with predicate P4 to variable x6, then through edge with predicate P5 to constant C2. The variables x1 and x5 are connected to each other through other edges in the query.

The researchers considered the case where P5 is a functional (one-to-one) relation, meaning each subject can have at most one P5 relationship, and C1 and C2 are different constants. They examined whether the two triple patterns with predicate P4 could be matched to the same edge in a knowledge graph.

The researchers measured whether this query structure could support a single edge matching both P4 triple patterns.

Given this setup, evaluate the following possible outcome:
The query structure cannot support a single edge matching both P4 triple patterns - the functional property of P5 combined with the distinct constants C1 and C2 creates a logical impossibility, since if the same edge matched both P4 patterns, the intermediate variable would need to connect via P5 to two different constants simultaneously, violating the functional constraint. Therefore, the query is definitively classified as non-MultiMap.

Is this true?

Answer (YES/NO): YES